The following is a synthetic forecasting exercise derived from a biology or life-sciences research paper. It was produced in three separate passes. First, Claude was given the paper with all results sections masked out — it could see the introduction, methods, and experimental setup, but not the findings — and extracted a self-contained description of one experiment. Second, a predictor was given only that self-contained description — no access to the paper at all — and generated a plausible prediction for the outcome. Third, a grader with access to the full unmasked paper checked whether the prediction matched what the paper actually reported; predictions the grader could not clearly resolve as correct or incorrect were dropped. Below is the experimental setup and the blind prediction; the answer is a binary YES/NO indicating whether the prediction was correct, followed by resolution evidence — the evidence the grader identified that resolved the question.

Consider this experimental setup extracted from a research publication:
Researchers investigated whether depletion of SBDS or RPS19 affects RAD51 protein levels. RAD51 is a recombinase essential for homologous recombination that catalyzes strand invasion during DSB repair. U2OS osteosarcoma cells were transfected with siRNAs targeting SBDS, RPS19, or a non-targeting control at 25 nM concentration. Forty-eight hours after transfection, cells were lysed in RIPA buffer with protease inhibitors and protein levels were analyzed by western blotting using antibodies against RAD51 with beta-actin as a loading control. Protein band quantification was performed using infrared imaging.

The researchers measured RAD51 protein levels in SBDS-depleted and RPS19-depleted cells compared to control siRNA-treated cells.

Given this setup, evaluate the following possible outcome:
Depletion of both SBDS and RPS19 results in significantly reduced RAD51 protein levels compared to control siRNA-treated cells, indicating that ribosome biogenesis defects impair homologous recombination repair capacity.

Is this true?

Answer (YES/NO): NO